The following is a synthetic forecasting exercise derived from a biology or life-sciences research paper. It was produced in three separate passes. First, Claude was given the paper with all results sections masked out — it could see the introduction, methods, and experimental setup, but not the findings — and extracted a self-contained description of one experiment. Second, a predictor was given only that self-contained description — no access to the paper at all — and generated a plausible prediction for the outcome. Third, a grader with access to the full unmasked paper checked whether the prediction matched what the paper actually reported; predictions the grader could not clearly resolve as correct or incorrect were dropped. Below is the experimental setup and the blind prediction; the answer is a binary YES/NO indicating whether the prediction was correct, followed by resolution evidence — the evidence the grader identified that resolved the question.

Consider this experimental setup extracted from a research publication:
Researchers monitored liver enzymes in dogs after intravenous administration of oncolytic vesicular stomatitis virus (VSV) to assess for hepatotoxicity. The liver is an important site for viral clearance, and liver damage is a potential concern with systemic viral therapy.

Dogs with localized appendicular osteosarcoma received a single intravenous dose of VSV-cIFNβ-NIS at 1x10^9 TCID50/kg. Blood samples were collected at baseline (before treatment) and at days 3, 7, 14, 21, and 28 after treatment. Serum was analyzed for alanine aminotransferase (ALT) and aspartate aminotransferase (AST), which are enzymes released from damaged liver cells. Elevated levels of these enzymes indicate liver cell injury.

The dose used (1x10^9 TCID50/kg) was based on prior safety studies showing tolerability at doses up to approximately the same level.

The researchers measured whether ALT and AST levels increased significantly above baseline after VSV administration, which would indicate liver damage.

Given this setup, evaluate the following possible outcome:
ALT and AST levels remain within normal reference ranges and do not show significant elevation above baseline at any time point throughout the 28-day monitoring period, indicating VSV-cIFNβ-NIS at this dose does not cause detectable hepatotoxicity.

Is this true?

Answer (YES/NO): NO